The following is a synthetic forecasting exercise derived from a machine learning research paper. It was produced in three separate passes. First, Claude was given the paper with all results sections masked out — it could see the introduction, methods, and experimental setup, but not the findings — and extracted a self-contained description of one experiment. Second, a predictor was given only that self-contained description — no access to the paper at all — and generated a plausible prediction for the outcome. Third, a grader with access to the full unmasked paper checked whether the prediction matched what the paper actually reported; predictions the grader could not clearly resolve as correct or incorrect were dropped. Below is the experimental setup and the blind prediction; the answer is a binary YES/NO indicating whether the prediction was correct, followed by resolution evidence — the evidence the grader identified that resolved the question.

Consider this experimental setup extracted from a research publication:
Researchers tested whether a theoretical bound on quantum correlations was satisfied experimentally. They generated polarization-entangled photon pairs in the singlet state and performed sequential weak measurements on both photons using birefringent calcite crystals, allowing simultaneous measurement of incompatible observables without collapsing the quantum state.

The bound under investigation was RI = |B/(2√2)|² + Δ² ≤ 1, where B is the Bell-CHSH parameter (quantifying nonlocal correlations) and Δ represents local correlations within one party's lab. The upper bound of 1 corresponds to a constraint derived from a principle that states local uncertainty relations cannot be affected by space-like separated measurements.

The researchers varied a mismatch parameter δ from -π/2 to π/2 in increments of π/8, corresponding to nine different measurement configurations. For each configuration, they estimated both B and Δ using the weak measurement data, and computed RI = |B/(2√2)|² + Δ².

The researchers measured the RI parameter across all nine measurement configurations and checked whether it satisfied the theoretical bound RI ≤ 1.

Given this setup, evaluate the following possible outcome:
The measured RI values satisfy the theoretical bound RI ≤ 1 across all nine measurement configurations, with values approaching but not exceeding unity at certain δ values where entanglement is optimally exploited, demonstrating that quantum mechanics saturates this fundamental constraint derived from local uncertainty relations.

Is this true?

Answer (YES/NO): YES